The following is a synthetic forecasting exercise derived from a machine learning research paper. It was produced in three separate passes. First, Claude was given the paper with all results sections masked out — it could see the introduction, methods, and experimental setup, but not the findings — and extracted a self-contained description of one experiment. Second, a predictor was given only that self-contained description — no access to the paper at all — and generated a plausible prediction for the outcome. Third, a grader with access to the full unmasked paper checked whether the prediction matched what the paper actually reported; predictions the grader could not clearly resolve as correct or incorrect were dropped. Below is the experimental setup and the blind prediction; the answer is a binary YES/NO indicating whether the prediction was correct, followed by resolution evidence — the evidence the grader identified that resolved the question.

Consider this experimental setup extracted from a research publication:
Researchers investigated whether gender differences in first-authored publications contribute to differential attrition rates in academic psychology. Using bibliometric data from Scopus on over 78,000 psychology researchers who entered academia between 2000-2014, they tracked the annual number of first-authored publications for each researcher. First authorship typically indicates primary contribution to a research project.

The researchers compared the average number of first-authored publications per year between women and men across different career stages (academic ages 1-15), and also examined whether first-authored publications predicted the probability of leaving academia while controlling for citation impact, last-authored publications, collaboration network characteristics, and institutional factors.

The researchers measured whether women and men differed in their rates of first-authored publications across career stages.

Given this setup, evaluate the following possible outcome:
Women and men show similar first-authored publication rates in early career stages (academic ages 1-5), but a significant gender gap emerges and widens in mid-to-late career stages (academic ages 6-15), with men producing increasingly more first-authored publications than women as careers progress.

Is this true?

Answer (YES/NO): NO